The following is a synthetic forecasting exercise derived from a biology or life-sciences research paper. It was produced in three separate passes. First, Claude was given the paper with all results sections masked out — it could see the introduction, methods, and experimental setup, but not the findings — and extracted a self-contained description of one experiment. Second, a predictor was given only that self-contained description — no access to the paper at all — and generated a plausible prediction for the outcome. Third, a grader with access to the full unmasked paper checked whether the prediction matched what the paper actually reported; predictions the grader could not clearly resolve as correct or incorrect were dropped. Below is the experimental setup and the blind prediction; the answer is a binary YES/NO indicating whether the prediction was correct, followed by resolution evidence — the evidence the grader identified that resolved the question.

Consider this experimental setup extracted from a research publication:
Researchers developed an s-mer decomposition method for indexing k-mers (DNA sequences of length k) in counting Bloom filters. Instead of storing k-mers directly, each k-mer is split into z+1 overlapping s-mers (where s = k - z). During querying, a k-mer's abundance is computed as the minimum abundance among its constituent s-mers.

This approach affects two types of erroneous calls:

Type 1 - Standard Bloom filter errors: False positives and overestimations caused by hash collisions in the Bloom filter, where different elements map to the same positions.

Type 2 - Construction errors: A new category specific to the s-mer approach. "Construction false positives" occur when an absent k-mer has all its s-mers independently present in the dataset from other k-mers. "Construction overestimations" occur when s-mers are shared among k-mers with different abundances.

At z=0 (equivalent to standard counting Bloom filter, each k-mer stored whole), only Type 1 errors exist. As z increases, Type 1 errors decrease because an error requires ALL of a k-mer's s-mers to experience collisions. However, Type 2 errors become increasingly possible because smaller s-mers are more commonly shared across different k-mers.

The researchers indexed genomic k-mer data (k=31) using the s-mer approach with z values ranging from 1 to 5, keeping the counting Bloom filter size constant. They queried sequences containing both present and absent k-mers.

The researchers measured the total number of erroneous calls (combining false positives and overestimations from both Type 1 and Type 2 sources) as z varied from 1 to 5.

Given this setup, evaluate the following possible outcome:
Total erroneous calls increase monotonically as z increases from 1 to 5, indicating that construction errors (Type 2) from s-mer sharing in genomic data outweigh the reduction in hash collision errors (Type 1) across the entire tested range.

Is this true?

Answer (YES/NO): NO